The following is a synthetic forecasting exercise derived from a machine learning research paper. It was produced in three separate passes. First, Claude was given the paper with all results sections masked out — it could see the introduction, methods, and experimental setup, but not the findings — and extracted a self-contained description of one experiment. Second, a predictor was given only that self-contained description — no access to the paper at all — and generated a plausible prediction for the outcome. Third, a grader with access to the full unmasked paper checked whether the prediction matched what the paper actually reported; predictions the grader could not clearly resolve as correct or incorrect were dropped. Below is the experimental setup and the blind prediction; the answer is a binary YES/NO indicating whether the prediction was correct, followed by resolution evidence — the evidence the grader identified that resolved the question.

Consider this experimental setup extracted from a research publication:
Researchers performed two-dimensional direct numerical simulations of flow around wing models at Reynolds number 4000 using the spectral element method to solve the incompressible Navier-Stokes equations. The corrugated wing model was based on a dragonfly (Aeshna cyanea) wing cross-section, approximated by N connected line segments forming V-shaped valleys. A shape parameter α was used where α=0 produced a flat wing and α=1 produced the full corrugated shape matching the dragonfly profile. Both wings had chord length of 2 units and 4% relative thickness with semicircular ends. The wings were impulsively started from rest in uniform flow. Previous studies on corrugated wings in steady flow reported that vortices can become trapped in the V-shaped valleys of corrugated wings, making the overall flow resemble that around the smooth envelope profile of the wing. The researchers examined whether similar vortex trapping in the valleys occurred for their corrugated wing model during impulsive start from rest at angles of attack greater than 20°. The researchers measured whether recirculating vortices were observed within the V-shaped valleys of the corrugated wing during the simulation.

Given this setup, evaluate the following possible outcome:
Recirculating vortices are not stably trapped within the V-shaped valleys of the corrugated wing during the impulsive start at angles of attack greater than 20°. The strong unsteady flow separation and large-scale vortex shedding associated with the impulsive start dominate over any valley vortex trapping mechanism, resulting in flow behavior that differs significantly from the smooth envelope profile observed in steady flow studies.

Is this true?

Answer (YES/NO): NO